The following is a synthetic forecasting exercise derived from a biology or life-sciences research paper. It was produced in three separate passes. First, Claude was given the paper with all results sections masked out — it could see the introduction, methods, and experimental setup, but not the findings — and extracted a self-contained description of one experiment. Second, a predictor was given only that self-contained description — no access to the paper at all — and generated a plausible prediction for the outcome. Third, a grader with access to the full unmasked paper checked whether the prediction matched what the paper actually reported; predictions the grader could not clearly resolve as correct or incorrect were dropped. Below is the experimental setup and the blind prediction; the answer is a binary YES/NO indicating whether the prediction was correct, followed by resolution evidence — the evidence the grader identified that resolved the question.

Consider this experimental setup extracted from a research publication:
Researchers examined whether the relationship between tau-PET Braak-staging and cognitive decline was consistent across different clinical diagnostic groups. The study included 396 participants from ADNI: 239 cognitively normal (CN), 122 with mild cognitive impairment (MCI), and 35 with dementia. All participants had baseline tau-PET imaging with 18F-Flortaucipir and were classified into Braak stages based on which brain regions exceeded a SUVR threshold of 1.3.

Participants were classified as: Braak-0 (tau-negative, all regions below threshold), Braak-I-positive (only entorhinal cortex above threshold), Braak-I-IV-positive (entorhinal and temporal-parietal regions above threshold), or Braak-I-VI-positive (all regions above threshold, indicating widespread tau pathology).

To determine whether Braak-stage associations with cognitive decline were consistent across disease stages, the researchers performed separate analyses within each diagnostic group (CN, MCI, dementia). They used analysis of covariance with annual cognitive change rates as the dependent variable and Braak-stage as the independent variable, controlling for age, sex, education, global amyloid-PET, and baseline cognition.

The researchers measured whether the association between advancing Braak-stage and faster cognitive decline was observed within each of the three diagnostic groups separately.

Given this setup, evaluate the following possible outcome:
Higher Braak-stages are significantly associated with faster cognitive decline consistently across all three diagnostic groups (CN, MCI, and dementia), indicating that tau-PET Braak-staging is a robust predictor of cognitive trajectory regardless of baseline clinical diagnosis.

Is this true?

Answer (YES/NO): YES